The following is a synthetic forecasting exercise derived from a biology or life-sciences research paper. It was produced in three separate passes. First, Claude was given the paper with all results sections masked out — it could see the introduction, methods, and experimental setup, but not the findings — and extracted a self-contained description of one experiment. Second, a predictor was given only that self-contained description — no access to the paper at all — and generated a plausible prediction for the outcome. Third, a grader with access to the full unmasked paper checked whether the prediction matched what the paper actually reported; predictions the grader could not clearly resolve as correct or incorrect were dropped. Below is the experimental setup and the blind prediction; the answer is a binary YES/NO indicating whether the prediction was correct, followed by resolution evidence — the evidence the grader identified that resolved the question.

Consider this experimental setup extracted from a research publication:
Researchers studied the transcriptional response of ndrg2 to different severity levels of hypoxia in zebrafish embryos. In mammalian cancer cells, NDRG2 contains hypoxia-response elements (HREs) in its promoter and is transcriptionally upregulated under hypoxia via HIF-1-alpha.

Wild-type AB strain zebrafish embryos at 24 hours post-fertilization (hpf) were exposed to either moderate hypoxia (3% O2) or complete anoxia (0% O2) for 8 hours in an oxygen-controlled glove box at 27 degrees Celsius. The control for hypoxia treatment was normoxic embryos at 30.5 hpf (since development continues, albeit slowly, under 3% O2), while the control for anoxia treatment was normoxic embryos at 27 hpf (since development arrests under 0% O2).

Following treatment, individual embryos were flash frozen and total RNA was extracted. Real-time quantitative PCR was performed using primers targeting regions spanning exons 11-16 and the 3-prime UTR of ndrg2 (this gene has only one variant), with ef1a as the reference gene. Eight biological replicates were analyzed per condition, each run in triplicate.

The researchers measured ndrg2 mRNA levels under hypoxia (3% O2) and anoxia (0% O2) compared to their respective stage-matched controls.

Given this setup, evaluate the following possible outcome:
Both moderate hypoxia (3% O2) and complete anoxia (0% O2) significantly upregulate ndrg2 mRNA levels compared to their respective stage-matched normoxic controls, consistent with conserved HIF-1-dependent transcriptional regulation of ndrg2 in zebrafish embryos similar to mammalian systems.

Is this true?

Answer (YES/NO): NO